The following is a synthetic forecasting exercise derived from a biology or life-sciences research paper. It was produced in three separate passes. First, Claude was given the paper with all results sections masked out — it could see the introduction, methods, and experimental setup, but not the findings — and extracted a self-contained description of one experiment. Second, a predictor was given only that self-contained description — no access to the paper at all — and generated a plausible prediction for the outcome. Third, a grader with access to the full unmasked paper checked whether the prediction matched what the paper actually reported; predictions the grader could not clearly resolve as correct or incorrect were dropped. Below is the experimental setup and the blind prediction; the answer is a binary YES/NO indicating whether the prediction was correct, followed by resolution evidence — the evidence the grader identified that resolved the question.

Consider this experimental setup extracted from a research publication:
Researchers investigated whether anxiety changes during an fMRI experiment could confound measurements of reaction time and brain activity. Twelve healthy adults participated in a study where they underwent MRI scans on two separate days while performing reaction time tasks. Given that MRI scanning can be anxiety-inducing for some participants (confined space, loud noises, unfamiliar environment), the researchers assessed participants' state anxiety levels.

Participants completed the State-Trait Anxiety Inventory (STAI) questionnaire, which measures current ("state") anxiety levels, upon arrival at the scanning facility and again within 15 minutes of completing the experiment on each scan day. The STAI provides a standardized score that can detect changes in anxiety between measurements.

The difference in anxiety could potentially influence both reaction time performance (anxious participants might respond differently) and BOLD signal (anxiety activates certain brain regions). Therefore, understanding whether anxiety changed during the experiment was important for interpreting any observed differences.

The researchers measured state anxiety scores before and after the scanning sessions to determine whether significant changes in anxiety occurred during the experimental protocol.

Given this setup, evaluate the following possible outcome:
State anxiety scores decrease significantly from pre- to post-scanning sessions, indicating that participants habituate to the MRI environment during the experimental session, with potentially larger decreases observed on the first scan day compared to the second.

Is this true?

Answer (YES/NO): NO